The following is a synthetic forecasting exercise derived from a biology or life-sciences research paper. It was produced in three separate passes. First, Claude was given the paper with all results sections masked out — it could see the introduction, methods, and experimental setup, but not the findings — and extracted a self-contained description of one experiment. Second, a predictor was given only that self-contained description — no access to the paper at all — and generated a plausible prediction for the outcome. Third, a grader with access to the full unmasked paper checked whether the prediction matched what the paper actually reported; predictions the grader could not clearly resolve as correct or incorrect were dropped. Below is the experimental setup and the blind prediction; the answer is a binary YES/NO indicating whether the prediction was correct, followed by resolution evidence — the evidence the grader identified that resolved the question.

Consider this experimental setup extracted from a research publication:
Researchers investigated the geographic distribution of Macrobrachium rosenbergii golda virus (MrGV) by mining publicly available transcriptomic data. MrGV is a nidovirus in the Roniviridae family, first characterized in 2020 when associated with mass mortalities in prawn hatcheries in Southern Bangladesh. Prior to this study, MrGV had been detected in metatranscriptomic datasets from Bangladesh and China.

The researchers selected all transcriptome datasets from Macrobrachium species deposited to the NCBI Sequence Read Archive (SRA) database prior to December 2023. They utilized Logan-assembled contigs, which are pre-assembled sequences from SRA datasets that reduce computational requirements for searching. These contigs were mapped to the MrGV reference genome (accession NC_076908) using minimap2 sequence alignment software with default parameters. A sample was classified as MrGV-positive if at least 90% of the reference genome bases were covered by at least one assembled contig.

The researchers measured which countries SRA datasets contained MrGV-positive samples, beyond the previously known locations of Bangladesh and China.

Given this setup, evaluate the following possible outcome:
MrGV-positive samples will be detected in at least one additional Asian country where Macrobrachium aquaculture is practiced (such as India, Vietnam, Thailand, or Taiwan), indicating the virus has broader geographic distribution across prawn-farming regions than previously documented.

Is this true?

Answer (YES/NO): YES